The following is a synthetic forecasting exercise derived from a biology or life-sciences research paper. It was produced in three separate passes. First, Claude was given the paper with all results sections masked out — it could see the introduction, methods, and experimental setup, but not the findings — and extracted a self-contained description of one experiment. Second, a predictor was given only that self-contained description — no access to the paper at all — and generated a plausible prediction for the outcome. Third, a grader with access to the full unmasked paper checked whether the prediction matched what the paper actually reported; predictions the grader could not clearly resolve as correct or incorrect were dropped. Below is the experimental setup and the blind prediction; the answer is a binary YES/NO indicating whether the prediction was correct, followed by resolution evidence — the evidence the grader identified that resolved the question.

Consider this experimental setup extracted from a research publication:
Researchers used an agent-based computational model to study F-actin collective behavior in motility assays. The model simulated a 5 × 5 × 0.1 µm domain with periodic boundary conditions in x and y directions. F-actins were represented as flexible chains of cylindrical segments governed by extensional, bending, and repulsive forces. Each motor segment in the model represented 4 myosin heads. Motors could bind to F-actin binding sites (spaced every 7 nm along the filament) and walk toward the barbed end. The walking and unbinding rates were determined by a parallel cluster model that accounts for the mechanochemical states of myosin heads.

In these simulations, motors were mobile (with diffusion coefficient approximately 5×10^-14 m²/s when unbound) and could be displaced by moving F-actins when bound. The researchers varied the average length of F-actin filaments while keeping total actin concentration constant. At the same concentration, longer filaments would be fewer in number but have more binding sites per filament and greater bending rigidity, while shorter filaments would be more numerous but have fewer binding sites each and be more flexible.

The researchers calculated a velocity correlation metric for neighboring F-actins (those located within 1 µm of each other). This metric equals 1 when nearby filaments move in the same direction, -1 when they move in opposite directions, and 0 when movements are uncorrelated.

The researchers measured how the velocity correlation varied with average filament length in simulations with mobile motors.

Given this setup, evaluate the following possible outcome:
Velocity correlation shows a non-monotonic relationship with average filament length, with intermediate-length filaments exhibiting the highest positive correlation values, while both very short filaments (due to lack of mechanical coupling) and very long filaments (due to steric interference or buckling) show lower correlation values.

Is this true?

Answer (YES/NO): NO